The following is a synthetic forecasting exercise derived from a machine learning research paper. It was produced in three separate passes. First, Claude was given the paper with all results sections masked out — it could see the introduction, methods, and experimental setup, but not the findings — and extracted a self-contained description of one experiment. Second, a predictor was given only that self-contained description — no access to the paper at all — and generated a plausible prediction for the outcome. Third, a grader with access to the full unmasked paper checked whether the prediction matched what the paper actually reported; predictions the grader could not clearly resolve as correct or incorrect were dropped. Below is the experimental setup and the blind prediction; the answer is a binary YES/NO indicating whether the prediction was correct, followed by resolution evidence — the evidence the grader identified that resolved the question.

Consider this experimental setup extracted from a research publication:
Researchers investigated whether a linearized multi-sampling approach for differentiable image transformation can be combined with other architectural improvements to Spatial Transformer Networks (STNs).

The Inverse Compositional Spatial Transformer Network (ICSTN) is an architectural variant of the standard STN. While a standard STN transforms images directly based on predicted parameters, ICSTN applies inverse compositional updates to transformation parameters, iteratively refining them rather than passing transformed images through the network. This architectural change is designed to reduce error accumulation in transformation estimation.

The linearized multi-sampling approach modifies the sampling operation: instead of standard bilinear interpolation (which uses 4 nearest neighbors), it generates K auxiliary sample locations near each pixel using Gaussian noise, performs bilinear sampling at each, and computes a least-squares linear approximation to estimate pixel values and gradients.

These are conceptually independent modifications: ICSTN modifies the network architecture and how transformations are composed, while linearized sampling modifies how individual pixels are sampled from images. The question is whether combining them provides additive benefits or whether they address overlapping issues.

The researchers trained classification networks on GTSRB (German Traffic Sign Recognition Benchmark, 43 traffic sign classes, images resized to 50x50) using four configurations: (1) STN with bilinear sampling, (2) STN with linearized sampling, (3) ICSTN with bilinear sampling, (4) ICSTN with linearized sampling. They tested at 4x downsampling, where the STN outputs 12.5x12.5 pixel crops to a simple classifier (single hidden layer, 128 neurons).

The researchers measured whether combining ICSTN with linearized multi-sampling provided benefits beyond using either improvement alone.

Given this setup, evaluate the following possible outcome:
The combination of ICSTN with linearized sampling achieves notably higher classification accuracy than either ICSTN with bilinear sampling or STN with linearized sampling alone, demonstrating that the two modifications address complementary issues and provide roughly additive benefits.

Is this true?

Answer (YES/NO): YES